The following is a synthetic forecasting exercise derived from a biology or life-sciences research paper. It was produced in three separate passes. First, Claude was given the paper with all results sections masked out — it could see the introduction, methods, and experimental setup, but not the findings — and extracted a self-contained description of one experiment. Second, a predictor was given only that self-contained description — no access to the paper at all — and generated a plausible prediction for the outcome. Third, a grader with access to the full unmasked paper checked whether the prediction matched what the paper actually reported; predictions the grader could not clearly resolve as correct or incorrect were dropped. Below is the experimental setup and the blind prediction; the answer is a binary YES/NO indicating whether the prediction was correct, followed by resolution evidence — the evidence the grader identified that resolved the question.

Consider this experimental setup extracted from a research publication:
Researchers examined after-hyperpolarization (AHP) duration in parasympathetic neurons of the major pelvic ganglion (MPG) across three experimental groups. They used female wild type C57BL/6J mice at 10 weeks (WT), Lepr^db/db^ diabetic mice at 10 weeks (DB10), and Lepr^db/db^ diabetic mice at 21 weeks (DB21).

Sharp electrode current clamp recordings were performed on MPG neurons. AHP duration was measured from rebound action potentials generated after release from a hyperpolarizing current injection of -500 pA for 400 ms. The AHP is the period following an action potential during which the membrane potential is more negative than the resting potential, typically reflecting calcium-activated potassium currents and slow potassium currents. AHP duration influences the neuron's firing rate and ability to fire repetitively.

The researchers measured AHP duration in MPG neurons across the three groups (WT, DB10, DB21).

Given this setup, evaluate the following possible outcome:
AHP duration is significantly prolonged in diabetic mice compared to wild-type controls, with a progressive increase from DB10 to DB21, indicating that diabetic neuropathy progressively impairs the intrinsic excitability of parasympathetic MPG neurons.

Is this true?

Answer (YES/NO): NO